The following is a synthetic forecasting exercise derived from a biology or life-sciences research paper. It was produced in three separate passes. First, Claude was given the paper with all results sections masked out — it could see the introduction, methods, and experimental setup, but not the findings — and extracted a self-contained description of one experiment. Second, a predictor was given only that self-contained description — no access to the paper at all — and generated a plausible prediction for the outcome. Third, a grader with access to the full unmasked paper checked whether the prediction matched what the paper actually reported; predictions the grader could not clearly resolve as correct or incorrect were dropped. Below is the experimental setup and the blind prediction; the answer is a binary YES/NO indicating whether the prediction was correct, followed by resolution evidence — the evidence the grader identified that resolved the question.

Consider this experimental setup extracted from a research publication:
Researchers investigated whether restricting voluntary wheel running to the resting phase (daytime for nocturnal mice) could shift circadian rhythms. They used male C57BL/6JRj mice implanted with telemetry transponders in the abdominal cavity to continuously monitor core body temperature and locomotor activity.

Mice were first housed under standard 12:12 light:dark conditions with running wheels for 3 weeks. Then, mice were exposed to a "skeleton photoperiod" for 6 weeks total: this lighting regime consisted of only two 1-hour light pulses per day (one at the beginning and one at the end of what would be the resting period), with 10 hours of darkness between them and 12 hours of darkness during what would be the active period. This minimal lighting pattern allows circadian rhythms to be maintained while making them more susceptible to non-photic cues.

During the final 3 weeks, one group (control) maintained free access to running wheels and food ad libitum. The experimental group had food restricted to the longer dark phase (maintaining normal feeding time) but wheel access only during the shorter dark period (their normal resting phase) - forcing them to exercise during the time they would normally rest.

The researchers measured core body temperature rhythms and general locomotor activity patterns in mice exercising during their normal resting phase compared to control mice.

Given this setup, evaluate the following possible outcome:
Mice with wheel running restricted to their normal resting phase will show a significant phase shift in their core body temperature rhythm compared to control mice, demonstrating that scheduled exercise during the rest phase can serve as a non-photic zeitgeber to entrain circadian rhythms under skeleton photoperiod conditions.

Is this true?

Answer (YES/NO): NO